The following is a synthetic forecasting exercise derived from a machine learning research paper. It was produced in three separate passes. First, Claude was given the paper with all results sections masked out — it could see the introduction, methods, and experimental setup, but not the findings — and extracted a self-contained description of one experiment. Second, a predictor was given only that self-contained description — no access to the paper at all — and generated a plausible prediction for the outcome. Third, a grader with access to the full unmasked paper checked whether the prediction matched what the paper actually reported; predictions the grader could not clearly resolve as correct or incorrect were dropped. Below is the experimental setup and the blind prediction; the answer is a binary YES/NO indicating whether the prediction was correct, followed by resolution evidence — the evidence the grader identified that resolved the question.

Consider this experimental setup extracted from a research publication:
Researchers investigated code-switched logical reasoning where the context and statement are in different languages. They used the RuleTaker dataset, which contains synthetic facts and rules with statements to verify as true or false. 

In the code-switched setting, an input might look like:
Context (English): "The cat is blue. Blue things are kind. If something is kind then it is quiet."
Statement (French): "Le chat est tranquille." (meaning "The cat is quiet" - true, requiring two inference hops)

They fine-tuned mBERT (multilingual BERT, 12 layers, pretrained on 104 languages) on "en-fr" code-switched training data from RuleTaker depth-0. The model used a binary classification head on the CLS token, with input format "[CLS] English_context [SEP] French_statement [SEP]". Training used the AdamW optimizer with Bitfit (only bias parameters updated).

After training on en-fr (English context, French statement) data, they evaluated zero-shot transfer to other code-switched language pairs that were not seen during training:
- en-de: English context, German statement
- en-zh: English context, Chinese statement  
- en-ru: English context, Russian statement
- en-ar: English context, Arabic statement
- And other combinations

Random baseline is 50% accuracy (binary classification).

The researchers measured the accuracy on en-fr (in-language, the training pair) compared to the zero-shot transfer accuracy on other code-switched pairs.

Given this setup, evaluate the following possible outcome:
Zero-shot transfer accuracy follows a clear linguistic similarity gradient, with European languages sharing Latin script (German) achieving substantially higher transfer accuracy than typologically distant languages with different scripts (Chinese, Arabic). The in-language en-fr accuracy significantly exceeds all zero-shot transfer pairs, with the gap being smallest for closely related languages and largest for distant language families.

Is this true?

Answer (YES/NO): NO